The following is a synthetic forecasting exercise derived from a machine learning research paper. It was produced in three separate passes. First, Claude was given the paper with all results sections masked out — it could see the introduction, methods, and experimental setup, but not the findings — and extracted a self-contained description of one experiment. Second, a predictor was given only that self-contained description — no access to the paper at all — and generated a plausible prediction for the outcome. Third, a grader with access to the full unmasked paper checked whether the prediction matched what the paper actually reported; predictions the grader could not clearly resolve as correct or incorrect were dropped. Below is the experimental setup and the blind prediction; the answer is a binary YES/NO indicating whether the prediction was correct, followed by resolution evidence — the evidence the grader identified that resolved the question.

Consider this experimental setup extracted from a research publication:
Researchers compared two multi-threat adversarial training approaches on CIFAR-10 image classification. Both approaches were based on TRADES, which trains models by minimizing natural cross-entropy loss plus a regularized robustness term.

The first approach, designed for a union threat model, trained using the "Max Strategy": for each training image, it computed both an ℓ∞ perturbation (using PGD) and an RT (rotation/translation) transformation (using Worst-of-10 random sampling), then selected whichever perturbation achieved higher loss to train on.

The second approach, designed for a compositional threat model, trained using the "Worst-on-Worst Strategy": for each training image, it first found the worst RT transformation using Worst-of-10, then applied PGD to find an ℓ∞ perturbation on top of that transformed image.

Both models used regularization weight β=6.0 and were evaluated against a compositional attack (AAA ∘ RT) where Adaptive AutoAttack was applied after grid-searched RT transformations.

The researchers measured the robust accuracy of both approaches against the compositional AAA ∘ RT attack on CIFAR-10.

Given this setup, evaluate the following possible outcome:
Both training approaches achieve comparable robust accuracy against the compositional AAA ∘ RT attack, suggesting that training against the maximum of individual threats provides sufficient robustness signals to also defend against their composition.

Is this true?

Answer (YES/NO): NO